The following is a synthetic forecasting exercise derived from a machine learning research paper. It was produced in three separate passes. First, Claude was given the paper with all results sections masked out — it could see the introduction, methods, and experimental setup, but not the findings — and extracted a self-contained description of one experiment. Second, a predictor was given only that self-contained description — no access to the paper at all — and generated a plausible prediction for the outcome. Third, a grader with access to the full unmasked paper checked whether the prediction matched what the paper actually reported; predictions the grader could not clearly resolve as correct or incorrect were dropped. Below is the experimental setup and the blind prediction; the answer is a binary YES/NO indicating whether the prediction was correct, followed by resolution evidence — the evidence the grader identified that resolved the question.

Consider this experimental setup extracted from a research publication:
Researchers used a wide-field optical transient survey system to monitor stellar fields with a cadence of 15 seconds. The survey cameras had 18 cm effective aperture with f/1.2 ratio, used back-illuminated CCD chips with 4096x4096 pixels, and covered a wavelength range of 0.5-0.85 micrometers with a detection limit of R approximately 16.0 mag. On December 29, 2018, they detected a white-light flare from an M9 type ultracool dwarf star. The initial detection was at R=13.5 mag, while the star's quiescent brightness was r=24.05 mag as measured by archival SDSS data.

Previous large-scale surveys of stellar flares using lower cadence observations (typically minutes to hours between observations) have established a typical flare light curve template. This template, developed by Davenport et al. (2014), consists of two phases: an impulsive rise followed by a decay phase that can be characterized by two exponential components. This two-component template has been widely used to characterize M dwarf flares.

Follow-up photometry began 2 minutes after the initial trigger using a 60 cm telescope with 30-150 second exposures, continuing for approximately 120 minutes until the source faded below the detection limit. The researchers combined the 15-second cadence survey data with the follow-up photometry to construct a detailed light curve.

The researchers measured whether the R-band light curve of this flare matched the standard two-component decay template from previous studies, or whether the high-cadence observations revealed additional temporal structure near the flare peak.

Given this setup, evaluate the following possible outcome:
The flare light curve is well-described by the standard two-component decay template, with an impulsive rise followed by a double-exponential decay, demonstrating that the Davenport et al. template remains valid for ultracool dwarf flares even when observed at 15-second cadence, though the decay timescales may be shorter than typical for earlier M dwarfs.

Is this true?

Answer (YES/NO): NO